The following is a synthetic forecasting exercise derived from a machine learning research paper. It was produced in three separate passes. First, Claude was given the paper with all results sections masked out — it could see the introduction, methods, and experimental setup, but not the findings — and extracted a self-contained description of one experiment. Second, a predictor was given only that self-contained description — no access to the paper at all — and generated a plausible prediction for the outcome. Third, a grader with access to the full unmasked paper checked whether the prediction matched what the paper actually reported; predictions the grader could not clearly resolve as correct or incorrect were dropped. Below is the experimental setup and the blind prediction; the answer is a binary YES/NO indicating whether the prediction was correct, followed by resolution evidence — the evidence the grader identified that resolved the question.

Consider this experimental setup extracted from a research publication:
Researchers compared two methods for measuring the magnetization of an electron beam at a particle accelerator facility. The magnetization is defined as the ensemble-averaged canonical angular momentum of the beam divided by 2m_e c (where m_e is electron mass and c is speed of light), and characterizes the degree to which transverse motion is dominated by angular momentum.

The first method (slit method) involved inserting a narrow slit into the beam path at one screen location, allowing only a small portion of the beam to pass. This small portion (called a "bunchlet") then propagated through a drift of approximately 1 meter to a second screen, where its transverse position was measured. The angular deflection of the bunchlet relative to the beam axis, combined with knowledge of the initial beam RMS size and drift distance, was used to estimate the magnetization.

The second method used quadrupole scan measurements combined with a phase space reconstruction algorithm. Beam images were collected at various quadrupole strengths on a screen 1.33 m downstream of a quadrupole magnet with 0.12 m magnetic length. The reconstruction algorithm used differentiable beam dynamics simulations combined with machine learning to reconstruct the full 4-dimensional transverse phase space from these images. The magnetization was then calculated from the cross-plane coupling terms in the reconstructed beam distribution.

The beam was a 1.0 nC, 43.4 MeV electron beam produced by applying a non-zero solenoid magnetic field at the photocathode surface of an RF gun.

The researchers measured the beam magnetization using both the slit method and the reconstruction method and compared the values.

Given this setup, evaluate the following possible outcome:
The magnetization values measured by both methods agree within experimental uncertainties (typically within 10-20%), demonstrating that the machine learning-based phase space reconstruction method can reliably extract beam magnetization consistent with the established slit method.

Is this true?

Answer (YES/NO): YES